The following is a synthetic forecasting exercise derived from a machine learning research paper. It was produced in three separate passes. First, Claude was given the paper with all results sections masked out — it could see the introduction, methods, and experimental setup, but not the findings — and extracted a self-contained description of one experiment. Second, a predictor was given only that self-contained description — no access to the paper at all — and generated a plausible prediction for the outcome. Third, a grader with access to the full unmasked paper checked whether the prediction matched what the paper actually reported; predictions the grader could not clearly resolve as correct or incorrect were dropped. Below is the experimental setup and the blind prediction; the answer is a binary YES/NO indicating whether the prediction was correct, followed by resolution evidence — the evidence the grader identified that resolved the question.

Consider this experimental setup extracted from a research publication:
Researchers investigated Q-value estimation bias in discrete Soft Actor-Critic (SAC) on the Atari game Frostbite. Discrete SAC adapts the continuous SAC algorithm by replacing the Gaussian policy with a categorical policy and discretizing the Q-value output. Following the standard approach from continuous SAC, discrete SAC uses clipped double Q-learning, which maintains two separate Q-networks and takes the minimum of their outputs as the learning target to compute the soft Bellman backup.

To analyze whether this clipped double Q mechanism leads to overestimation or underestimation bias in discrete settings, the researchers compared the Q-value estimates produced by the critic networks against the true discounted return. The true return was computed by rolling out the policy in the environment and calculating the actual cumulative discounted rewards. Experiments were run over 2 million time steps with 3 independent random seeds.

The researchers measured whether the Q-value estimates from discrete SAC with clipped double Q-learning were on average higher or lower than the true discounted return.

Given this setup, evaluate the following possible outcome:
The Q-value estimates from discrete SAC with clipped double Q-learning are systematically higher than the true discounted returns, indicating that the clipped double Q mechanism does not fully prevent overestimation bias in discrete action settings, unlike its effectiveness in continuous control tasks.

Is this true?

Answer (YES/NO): NO